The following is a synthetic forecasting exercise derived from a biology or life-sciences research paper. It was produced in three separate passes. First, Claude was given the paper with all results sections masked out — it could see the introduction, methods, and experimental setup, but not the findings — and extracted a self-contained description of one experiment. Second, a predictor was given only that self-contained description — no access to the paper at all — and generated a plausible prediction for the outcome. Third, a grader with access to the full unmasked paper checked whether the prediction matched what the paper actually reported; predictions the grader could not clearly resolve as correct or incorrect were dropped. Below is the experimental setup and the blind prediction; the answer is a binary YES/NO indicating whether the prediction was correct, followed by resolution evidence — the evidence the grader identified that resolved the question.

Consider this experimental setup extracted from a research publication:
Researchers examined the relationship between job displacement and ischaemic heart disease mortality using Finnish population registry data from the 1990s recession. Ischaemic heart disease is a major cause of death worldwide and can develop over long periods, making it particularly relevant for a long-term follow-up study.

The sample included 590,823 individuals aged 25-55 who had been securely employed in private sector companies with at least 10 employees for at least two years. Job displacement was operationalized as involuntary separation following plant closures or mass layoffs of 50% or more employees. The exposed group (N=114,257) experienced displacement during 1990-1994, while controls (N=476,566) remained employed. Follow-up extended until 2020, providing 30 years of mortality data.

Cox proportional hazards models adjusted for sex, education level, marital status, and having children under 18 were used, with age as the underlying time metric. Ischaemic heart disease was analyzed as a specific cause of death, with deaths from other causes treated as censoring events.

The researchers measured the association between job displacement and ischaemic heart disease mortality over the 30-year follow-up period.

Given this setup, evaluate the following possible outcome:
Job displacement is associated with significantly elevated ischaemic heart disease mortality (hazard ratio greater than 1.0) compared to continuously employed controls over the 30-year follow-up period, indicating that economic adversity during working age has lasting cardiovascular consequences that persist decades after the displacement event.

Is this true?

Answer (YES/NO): YES